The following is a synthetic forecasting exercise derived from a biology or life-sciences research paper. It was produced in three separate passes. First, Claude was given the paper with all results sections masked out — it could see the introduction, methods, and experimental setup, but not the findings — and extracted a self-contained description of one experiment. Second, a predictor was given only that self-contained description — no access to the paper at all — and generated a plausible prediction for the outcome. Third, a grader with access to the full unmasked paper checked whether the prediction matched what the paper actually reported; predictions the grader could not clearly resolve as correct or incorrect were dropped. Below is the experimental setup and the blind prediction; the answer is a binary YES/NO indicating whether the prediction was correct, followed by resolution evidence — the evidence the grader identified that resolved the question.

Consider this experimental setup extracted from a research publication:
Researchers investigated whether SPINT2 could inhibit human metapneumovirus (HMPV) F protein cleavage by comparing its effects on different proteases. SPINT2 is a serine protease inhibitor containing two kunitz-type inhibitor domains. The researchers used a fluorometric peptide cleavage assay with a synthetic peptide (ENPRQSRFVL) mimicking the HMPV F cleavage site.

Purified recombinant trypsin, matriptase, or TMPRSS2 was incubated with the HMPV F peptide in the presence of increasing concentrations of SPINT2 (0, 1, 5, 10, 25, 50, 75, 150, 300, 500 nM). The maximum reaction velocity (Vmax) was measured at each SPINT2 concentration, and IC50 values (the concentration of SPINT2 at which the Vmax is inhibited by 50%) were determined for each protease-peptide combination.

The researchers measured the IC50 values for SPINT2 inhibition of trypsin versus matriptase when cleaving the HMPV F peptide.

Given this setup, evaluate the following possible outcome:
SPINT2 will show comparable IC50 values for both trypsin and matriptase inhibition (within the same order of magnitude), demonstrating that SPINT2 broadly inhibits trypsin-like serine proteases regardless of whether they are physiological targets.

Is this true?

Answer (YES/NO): NO